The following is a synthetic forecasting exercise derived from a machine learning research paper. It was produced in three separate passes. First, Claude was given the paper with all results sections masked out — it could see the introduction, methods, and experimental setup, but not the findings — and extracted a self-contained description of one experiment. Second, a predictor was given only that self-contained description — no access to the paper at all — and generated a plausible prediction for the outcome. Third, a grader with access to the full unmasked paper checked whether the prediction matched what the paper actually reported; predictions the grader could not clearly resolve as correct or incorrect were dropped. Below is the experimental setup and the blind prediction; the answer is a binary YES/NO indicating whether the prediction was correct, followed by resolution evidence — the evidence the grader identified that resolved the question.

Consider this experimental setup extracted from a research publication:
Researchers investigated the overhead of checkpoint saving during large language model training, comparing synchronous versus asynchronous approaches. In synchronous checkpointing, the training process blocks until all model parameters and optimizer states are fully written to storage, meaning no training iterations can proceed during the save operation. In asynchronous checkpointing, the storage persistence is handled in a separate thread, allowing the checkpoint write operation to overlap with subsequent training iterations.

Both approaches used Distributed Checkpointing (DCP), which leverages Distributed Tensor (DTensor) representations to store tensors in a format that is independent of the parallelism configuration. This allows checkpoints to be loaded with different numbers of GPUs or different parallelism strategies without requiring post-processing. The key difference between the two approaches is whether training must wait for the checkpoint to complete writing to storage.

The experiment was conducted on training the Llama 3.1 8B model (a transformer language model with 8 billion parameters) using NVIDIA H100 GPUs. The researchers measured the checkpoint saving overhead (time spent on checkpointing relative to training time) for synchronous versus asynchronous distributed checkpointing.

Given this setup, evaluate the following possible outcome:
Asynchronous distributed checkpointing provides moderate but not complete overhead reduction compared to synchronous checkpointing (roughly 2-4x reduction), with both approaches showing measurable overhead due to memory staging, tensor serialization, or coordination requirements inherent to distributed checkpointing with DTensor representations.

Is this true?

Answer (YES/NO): NO